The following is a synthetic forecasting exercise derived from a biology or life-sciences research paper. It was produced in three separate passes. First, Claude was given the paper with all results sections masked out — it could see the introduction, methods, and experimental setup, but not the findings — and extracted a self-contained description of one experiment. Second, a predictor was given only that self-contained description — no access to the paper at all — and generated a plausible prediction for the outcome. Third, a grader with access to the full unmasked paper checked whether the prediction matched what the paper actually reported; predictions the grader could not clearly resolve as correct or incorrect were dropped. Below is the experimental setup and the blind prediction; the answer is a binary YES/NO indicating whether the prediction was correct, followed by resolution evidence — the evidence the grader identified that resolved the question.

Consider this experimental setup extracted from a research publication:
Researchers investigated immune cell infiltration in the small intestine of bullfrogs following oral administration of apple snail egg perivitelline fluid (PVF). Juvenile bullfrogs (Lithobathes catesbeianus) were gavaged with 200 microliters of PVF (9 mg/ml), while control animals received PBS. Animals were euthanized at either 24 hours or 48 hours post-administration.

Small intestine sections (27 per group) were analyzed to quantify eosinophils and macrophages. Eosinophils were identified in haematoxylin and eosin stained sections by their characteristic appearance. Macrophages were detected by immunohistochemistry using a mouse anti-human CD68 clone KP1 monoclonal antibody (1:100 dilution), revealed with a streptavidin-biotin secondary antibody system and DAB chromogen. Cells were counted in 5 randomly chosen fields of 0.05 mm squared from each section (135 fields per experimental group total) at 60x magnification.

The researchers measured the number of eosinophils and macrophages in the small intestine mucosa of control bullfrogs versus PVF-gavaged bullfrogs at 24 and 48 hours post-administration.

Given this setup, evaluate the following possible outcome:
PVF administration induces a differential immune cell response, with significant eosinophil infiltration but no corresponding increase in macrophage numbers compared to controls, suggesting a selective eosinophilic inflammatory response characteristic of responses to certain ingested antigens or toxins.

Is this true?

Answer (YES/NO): NO